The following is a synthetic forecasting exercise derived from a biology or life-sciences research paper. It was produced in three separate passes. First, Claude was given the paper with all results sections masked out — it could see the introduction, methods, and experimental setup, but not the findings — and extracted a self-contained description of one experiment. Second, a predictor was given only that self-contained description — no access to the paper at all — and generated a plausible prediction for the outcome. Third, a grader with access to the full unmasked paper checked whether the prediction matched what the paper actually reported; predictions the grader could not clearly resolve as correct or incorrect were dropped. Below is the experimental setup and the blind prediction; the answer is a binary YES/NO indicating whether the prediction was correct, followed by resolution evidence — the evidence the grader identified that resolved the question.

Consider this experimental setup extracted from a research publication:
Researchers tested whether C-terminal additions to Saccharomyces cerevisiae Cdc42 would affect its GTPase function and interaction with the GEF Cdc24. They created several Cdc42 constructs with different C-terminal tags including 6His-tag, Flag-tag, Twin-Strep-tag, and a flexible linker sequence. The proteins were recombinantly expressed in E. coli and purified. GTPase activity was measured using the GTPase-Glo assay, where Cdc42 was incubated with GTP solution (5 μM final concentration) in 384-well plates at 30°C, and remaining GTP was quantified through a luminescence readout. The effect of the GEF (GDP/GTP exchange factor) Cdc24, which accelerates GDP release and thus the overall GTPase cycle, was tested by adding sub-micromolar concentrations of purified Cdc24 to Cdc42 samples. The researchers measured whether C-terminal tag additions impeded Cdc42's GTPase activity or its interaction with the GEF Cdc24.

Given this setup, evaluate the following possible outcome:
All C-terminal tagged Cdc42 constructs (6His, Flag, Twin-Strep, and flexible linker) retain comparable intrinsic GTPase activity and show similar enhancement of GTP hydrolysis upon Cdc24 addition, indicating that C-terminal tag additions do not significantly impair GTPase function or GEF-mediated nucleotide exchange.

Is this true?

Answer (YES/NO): YES